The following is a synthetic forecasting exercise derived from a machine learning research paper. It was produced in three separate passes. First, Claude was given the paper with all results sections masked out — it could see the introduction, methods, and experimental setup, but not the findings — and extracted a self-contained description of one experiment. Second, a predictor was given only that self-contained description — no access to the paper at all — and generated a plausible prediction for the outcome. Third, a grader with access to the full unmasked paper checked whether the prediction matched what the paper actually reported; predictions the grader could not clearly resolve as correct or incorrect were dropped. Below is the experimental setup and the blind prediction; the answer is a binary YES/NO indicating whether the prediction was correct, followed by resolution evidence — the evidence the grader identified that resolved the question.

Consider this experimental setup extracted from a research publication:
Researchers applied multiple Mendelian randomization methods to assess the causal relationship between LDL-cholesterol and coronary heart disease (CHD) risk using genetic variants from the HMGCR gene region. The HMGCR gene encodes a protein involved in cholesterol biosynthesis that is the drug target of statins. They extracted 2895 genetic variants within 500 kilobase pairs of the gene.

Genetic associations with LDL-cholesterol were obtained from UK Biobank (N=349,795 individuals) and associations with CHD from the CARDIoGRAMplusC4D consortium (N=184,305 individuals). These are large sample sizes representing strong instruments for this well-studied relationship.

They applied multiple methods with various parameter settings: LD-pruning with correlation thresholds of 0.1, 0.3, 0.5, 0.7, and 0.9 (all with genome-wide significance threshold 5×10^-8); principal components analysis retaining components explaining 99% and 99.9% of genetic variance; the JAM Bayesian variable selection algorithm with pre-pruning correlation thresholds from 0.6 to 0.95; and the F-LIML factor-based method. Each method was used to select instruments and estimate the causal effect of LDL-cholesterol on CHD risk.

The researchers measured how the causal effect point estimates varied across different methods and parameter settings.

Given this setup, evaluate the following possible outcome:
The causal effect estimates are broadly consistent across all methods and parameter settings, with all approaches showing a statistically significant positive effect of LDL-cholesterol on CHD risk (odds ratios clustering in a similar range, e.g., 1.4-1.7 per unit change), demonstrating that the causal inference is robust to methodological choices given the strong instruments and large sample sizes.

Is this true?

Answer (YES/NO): NO